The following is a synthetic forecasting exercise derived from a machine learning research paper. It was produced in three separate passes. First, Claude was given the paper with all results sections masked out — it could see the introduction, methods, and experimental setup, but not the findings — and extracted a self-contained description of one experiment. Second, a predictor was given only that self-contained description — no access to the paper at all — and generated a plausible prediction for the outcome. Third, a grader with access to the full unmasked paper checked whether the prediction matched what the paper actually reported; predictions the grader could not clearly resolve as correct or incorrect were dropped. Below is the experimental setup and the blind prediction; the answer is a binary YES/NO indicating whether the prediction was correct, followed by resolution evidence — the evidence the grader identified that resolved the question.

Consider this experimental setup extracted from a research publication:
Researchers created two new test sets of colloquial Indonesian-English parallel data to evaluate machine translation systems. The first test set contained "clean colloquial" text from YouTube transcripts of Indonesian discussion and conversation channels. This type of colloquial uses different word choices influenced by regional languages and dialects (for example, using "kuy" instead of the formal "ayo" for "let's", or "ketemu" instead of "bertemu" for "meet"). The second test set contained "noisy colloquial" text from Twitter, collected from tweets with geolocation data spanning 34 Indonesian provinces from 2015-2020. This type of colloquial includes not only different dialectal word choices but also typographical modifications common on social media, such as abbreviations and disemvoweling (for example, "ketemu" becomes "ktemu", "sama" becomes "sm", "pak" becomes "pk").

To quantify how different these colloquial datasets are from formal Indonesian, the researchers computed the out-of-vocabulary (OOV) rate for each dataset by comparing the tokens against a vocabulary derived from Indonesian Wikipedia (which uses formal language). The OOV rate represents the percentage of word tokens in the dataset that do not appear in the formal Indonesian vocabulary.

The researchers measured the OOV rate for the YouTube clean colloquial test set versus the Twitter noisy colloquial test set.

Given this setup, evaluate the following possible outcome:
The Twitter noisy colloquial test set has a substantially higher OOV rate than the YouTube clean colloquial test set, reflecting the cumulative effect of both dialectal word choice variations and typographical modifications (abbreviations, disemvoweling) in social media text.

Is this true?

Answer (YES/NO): YES